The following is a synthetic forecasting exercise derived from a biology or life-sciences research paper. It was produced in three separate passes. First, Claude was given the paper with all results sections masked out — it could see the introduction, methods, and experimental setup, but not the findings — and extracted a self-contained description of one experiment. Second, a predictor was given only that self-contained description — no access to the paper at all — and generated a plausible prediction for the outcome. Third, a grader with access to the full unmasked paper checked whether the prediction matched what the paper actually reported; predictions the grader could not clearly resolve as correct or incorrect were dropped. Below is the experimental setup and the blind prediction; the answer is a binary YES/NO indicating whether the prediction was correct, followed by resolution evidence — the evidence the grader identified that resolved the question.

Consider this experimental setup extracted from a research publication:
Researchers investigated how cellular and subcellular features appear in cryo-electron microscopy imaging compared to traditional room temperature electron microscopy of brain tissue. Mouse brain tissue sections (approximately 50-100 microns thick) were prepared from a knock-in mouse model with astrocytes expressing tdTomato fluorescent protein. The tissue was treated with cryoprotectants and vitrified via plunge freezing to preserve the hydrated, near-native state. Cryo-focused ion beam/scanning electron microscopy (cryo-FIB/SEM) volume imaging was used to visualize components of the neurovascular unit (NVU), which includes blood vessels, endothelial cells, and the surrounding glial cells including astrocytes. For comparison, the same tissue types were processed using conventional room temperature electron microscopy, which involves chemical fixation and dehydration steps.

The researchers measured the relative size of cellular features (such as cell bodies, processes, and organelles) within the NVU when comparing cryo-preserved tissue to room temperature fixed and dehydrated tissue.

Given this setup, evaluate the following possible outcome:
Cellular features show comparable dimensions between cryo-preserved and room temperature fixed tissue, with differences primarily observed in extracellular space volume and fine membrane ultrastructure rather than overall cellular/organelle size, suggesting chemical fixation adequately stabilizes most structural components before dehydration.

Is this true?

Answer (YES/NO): NO